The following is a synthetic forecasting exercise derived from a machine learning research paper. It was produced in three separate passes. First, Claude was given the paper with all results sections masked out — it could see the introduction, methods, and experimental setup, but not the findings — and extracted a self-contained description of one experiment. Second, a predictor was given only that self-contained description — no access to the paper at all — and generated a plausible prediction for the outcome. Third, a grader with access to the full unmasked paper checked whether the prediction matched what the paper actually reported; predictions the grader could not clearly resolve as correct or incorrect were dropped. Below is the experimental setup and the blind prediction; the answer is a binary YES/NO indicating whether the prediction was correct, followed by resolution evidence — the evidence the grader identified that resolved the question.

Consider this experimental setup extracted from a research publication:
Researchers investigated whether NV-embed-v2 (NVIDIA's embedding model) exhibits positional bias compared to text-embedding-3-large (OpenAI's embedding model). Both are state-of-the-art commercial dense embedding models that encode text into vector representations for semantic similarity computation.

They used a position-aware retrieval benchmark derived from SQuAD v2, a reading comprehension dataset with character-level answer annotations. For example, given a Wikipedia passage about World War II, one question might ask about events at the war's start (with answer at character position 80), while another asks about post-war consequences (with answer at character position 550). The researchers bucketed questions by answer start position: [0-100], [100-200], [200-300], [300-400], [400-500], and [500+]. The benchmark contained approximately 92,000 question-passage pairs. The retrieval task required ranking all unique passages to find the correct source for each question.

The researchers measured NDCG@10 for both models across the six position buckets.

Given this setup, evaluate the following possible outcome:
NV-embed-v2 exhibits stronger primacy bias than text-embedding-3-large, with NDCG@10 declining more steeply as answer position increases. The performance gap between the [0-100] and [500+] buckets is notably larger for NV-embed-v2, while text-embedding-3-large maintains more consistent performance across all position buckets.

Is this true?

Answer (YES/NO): NO